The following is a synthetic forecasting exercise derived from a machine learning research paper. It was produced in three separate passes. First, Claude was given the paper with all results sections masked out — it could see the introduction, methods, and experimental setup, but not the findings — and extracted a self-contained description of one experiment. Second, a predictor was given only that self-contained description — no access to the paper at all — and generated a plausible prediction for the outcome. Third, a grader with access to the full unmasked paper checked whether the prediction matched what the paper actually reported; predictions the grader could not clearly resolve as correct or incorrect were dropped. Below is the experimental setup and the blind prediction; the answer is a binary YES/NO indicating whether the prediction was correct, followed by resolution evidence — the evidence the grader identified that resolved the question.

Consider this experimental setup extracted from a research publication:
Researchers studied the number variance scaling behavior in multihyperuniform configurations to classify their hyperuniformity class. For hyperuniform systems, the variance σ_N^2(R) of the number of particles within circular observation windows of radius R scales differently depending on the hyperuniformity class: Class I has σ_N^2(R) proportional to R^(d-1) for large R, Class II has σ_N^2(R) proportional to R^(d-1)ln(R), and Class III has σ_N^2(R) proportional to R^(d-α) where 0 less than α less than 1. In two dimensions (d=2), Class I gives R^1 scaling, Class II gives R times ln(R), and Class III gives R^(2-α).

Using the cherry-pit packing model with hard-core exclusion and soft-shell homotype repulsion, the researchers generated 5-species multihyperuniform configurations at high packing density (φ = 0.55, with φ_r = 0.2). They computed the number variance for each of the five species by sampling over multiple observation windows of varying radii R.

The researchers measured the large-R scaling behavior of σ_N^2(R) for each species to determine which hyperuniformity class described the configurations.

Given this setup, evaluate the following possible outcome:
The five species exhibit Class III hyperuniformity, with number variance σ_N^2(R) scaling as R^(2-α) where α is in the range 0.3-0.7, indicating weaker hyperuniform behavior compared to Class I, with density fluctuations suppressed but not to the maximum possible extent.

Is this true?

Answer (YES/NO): NO